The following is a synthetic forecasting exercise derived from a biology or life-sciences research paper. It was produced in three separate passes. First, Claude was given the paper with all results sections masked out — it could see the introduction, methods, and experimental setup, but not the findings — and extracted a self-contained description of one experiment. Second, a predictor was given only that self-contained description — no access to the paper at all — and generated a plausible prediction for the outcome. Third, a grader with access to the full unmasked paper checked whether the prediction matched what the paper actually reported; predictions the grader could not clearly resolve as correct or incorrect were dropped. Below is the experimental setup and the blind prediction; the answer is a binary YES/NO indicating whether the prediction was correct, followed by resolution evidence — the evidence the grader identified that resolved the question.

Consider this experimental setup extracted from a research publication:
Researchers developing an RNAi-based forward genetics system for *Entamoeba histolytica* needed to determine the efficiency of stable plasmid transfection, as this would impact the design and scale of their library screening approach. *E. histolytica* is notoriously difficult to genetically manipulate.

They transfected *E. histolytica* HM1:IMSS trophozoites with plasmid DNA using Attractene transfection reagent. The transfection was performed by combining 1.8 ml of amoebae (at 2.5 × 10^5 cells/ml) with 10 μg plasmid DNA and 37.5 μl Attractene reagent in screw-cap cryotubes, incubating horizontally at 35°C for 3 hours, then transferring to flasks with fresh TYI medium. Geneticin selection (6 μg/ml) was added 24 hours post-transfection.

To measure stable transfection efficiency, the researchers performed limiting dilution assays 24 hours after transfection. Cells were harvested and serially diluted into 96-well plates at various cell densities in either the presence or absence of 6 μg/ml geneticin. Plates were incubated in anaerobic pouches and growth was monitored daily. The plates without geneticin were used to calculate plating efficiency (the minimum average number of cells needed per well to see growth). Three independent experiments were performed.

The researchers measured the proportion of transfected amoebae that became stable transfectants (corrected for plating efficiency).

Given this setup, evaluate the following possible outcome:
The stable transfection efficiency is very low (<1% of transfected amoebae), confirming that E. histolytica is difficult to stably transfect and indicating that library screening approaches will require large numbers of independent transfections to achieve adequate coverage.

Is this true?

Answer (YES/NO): NO